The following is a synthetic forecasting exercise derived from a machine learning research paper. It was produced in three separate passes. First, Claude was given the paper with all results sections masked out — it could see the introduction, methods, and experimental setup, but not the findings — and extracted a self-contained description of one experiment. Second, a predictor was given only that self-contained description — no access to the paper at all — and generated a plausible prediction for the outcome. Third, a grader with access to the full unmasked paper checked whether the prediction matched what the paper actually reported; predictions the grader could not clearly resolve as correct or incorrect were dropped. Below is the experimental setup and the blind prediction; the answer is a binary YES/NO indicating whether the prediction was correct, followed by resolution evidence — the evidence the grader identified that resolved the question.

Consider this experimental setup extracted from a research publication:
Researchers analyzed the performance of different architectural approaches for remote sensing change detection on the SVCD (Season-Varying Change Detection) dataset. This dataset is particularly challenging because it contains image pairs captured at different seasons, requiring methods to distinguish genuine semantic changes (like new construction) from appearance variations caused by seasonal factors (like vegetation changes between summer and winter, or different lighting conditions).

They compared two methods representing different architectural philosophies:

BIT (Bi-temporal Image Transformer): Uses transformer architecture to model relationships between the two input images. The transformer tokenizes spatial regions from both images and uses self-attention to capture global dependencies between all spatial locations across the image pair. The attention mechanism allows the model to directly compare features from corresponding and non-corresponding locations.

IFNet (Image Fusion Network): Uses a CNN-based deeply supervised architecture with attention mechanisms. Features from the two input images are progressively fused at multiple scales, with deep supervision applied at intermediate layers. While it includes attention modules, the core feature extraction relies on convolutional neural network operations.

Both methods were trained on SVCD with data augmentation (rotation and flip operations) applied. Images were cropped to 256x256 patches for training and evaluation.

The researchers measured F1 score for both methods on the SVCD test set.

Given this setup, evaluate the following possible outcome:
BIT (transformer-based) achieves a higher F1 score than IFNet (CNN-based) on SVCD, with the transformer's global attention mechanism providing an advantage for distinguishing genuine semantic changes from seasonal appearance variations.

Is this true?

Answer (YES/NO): YES